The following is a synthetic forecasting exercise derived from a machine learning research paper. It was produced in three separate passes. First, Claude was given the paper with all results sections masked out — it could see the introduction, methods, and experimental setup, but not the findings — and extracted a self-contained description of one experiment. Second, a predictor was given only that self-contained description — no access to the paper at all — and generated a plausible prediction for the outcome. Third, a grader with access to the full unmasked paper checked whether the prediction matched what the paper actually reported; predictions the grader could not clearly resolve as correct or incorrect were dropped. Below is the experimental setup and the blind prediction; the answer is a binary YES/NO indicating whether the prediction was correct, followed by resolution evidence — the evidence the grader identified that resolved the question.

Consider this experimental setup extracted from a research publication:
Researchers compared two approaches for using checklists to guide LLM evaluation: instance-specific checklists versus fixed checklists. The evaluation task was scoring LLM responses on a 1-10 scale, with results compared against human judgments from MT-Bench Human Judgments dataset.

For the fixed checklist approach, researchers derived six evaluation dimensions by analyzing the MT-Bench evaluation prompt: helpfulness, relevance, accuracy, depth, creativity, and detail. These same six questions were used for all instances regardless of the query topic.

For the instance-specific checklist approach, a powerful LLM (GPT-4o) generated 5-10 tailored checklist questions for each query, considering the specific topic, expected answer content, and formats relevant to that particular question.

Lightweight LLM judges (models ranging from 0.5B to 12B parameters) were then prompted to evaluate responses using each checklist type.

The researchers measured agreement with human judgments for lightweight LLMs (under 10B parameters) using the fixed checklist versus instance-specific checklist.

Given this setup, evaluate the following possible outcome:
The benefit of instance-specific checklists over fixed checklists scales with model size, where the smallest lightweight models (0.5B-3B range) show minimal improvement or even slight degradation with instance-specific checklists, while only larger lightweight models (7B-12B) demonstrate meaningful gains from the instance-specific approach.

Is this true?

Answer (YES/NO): NO